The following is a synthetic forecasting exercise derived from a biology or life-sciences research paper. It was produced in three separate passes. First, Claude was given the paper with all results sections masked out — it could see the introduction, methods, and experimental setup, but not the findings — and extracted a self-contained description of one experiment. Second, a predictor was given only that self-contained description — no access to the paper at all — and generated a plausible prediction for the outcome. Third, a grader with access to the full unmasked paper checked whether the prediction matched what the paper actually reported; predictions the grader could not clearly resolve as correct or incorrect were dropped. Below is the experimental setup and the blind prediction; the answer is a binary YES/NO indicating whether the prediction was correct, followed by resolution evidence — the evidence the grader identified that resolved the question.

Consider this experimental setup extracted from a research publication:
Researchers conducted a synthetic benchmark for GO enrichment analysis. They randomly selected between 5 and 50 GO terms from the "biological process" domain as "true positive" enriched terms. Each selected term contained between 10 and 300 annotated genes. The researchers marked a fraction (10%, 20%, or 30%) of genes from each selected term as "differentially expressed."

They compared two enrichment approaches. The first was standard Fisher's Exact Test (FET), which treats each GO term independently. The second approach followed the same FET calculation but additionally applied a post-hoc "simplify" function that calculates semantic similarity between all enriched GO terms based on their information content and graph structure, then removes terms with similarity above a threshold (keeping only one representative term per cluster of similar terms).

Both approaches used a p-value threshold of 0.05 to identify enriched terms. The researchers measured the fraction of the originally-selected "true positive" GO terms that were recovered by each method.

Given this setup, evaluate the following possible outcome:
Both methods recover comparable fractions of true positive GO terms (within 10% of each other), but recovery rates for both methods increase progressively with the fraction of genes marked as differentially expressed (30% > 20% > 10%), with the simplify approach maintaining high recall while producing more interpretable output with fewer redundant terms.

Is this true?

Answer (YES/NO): NO